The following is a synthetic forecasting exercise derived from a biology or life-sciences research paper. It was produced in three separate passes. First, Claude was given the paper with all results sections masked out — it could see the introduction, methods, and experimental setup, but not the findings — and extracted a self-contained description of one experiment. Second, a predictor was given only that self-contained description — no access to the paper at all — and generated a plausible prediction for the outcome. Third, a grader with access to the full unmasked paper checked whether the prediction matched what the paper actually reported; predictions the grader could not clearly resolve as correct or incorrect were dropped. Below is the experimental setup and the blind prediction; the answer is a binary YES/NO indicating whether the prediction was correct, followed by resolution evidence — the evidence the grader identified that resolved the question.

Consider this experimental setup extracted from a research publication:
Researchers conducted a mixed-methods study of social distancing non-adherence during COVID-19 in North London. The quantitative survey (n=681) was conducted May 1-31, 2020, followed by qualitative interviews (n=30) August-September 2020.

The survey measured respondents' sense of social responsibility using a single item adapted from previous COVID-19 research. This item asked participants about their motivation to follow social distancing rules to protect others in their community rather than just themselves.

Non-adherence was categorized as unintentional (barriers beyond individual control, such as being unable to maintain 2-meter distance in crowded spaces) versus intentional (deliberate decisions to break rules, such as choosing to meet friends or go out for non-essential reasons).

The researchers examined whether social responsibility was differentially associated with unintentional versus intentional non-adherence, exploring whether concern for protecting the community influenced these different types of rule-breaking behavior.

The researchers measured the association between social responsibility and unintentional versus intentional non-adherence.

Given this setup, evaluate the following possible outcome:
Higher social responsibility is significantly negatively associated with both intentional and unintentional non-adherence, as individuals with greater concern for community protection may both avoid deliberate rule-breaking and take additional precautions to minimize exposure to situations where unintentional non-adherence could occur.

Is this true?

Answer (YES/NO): NO